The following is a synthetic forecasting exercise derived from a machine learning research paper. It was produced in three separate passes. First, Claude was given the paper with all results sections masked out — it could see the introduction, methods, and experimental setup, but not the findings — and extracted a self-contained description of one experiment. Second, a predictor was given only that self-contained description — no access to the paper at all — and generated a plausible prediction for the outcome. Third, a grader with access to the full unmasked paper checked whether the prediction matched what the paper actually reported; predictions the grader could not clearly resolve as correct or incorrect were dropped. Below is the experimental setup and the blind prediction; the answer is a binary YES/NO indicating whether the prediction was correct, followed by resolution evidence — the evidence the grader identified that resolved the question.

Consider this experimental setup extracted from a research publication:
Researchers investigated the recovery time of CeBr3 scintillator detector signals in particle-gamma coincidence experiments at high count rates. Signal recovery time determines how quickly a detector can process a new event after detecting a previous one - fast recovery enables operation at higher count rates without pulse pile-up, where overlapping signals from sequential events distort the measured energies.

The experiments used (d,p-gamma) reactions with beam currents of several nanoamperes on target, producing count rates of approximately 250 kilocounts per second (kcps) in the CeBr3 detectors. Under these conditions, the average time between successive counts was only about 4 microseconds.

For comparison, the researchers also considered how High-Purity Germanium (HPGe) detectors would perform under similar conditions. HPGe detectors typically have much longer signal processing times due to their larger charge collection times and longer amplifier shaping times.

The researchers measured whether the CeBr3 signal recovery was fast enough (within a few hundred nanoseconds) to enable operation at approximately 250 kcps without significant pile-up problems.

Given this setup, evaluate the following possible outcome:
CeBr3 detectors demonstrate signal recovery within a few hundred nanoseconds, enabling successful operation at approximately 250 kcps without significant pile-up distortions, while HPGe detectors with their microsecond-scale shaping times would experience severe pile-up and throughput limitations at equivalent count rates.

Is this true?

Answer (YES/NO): NO